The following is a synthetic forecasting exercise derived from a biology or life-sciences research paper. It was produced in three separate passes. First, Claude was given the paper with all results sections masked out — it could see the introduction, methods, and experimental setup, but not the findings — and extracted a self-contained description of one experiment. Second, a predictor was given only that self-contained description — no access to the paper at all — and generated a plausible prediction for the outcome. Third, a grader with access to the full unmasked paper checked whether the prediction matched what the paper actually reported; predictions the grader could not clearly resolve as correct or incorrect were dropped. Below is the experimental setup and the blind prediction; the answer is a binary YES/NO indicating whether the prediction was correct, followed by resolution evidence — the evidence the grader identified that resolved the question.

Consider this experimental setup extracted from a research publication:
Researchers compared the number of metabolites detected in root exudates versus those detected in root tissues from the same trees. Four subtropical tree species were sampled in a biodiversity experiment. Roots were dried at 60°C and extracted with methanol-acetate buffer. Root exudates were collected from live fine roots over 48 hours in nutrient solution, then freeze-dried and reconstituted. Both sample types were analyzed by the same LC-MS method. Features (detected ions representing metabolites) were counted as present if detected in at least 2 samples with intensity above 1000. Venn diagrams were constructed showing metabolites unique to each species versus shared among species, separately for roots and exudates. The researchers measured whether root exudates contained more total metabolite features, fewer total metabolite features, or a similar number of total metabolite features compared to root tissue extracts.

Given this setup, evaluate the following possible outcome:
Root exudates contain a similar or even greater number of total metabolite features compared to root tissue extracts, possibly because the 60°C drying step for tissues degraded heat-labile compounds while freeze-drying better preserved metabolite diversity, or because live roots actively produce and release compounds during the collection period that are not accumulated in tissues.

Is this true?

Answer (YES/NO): YES